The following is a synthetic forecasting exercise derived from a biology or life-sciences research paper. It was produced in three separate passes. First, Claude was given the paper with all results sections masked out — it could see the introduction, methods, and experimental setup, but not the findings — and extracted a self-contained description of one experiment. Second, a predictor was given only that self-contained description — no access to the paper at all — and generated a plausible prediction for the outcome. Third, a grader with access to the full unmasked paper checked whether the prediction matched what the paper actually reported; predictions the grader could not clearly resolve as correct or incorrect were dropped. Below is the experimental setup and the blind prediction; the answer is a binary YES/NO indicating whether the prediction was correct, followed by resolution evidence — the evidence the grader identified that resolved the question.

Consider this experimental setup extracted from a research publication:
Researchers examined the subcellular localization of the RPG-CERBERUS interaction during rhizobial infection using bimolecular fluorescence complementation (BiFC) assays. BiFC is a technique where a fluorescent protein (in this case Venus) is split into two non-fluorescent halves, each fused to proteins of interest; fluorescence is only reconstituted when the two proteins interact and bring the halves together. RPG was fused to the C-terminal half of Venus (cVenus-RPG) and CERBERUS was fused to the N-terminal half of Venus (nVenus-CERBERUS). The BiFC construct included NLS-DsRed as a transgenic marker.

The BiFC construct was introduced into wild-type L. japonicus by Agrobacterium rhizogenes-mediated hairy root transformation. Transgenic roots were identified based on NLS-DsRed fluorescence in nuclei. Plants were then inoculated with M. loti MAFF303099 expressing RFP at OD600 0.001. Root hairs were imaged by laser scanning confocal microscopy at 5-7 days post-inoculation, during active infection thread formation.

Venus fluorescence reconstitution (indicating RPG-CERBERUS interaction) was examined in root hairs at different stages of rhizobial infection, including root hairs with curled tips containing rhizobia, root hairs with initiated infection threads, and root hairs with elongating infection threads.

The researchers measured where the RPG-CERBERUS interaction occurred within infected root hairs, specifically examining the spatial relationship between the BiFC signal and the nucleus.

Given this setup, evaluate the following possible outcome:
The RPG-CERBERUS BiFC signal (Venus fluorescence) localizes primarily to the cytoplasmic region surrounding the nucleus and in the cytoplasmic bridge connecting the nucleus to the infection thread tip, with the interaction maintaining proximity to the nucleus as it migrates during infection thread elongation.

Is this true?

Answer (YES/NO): NO